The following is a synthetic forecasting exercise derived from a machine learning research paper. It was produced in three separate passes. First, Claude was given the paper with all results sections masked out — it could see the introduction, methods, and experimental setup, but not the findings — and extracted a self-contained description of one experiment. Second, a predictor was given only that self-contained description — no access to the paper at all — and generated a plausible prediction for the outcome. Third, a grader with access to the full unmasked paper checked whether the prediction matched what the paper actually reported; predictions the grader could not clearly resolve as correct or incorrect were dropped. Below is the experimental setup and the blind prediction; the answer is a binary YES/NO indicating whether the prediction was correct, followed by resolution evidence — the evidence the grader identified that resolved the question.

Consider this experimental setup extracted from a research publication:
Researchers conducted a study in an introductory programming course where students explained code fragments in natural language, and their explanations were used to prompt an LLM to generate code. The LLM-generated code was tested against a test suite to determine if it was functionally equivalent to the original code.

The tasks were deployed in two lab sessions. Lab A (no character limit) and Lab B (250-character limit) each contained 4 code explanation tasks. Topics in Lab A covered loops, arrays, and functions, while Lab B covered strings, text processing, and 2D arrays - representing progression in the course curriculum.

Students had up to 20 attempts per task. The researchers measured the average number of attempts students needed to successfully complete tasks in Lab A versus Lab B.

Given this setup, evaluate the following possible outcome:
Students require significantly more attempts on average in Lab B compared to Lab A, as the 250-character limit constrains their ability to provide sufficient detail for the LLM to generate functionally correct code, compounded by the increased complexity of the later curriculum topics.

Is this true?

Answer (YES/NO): NO